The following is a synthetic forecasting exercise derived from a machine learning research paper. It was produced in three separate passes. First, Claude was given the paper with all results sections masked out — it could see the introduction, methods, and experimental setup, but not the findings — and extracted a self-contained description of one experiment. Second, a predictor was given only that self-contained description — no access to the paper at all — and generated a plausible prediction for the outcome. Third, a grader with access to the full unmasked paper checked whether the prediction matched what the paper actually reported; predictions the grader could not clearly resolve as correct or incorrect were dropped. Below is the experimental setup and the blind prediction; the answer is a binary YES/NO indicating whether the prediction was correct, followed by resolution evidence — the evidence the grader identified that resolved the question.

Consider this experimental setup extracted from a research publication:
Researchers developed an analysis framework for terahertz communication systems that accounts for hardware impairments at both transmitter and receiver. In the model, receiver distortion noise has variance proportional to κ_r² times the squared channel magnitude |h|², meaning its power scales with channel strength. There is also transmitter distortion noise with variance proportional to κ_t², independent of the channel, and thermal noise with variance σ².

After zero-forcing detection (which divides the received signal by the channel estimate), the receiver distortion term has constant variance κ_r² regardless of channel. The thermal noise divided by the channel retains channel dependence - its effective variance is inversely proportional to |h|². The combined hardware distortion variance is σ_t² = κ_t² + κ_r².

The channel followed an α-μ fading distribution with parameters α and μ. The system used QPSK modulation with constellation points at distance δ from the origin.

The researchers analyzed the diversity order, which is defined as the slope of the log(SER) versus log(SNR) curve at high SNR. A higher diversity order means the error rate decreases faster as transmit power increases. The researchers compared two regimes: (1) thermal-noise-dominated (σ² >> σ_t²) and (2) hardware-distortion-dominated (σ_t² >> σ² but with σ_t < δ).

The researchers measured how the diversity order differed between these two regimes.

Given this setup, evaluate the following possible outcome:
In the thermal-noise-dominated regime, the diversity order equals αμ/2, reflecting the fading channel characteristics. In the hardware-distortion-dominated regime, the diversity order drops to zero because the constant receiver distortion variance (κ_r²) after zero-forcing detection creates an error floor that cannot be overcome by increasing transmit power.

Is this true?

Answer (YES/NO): NO